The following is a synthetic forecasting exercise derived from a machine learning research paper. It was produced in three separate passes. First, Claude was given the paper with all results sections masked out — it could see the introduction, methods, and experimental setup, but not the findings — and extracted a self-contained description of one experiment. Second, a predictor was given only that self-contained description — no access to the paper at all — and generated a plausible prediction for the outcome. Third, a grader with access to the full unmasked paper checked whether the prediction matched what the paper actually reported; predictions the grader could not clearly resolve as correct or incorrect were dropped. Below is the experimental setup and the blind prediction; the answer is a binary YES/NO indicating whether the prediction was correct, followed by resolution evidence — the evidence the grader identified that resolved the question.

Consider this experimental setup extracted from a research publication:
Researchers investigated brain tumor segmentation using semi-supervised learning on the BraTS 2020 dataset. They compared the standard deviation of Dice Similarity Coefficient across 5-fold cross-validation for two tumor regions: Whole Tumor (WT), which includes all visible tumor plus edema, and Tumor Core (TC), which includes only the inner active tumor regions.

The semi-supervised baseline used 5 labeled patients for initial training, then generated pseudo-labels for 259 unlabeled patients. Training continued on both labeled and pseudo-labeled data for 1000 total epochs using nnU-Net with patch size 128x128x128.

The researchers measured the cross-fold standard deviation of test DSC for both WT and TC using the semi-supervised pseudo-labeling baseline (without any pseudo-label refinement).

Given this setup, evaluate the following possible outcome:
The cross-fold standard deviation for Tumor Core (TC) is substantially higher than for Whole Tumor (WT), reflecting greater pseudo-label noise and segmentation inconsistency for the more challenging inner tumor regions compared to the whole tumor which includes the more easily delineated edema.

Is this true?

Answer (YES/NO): YES